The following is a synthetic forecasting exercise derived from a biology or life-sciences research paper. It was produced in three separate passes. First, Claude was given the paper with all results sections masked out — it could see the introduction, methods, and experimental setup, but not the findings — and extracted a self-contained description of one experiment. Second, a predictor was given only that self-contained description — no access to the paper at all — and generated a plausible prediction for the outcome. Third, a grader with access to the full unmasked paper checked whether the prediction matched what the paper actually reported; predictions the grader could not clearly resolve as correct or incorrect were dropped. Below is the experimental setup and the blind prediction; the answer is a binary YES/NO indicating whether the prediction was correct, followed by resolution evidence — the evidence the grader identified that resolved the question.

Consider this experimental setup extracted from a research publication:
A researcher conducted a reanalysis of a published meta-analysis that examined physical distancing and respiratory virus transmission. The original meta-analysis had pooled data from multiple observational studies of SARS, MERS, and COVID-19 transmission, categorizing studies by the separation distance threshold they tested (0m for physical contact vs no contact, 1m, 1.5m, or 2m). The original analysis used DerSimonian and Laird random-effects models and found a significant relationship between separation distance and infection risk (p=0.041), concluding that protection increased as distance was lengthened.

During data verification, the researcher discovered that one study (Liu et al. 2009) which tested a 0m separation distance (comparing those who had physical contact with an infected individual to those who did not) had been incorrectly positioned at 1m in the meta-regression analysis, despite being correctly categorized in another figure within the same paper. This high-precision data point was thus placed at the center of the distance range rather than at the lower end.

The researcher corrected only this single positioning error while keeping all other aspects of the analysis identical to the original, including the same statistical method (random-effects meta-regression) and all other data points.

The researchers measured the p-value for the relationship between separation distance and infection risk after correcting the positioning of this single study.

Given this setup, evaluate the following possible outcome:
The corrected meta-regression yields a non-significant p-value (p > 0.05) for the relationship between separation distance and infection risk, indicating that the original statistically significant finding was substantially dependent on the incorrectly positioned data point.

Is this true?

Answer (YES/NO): YES